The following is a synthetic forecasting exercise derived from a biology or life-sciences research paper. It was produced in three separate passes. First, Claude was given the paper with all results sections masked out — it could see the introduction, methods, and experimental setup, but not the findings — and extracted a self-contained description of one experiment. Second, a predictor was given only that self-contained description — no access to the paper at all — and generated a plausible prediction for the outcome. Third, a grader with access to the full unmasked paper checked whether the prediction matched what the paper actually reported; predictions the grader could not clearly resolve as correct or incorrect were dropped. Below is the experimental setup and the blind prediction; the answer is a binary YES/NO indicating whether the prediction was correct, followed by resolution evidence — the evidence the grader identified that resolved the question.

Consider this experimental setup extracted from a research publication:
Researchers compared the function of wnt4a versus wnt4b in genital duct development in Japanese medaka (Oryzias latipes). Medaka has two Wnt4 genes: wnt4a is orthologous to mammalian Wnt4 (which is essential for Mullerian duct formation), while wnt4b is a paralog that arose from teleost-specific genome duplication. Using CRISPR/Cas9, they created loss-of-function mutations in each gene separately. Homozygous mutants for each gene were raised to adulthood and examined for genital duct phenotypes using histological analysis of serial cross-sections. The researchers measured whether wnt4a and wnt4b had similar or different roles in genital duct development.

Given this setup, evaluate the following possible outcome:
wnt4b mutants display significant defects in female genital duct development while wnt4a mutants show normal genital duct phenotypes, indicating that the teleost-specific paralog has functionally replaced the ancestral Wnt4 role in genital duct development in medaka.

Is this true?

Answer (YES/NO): NO